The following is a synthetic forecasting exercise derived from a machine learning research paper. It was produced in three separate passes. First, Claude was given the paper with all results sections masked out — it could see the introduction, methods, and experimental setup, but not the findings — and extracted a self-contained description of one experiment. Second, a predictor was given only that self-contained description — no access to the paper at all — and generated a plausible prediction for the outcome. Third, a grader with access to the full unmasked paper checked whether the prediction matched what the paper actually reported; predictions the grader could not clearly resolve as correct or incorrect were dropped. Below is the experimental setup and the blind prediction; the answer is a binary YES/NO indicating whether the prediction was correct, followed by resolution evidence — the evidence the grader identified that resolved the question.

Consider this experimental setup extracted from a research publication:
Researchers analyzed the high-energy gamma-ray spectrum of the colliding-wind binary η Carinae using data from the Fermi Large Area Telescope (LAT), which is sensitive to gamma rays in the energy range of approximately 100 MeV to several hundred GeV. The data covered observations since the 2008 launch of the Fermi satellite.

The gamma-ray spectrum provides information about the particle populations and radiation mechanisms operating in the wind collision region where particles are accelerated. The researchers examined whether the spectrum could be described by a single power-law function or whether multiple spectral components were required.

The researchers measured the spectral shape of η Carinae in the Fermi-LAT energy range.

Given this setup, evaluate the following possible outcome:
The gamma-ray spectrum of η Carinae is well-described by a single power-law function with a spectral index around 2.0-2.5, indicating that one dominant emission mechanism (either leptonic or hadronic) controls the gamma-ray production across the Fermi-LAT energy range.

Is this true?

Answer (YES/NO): NO